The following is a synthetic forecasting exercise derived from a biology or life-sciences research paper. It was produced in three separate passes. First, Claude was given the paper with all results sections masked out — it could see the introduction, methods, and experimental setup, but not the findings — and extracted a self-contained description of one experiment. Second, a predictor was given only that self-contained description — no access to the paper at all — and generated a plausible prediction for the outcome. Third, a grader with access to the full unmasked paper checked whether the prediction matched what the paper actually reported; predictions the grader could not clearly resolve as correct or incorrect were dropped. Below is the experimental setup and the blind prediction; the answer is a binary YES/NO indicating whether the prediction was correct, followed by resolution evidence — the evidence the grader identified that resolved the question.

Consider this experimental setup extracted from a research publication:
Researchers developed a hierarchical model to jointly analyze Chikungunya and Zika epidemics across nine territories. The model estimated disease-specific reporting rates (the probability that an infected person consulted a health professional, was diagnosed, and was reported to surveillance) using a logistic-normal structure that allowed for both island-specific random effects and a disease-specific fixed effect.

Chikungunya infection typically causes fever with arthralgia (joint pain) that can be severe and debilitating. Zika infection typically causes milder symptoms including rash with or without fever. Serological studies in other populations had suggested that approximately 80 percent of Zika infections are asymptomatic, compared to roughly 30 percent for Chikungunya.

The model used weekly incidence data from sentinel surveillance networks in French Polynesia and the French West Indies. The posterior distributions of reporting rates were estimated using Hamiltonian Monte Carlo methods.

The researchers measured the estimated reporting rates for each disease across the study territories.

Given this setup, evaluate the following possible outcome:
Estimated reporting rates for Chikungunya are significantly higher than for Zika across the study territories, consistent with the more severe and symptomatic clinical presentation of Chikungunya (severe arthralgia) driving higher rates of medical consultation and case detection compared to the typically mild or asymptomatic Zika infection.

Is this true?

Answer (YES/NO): YES